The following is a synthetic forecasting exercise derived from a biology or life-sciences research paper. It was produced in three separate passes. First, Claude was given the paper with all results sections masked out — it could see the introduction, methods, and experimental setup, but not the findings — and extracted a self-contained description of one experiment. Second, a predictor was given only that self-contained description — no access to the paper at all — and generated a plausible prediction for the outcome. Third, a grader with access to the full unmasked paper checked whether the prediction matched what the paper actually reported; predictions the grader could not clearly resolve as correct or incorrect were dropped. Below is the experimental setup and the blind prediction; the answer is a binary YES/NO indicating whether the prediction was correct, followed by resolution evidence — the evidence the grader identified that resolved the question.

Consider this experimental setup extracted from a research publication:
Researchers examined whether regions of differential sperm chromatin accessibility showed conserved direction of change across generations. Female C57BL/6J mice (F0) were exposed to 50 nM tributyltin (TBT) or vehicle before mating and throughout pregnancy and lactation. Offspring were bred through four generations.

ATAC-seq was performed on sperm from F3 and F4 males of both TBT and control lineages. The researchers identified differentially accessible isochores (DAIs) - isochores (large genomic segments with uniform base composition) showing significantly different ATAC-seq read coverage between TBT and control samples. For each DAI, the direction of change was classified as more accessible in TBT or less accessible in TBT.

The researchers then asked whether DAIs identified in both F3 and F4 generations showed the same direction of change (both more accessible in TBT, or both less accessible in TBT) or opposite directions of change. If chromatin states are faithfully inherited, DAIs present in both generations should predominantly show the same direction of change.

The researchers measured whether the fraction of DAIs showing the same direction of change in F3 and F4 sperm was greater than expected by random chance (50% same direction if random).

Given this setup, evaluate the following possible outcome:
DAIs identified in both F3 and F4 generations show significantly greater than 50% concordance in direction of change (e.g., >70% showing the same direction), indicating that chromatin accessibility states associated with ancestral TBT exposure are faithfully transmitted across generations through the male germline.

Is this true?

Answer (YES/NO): YES